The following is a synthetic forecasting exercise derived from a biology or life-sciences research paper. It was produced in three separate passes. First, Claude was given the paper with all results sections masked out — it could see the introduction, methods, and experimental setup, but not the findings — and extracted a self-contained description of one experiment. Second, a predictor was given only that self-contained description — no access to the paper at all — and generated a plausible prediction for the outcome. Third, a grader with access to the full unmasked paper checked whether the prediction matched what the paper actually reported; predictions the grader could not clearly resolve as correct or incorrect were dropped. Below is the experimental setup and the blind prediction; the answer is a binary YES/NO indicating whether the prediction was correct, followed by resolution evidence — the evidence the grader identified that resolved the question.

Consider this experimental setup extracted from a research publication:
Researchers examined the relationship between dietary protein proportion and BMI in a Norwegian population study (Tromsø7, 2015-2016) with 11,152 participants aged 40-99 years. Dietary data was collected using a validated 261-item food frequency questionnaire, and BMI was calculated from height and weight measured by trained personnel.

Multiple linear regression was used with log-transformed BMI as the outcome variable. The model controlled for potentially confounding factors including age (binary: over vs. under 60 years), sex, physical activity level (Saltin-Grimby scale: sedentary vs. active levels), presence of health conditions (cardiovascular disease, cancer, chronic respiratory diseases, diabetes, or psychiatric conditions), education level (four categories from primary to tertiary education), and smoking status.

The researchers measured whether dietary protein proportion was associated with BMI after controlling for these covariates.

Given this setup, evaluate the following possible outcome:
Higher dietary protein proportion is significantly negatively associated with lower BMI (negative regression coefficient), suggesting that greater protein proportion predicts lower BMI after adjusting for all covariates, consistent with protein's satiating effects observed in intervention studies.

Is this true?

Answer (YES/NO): NO